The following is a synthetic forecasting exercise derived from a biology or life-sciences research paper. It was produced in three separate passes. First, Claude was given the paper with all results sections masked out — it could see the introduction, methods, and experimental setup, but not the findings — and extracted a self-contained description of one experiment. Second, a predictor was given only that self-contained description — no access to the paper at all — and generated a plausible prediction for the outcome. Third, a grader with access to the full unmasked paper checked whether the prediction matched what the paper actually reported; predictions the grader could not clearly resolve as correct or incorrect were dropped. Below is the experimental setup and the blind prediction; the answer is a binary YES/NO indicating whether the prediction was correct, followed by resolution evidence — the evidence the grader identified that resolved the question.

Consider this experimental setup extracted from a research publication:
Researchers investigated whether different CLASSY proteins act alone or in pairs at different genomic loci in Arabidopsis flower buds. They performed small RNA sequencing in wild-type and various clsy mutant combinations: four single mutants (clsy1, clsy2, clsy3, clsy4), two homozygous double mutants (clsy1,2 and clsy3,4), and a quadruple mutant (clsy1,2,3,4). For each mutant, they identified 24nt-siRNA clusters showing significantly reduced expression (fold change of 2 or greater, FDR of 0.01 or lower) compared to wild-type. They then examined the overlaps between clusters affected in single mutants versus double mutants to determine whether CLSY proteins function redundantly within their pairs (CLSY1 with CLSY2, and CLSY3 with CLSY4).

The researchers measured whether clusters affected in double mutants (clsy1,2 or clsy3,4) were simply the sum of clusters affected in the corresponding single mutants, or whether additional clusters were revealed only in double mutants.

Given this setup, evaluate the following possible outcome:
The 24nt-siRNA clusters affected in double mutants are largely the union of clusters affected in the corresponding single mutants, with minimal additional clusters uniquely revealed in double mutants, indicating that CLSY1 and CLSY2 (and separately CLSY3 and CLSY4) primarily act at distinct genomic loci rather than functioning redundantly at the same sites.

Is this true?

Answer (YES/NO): YES